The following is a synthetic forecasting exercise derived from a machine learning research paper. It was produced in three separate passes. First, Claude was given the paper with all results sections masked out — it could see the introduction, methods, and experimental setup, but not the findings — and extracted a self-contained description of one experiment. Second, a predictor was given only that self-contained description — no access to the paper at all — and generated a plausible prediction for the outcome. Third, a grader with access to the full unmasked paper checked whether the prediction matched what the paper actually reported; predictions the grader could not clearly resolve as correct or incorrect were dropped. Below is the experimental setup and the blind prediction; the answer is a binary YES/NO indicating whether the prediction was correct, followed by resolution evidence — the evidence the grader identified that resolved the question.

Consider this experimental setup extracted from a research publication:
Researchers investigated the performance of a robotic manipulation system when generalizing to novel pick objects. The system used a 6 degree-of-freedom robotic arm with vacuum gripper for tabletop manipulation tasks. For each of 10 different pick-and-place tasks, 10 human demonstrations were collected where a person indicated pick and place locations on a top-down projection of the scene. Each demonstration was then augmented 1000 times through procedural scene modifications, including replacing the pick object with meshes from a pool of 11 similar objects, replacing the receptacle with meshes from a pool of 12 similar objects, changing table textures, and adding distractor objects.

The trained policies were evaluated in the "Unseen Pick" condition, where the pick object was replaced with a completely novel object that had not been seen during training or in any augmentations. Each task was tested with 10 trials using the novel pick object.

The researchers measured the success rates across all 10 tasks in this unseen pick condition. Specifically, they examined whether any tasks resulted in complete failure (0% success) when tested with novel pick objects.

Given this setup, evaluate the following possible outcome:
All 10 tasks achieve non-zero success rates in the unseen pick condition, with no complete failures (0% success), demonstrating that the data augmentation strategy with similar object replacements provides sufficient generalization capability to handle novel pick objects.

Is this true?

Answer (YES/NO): NO